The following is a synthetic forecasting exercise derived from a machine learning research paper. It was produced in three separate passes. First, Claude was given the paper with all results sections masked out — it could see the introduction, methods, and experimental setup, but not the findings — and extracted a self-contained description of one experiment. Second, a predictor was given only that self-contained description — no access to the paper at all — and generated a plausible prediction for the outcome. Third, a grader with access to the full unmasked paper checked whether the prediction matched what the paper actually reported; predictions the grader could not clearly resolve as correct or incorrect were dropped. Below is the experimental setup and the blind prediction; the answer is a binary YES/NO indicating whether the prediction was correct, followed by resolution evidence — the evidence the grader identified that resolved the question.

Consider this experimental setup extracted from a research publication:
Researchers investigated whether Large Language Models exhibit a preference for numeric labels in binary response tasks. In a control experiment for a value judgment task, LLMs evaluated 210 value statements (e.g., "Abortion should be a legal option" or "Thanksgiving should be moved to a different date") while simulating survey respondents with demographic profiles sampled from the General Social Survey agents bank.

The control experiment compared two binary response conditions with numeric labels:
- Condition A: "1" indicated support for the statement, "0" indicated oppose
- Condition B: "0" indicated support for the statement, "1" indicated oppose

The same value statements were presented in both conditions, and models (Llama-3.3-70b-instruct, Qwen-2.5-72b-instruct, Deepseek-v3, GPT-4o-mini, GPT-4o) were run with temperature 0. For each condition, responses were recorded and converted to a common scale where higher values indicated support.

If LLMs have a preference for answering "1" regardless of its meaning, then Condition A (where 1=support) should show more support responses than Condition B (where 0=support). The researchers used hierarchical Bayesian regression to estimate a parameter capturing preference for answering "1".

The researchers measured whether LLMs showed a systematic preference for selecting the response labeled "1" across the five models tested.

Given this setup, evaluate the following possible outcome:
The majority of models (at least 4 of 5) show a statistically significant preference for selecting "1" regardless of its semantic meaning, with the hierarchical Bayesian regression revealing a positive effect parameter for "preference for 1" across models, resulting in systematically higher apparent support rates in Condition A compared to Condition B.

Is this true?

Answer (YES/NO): NO